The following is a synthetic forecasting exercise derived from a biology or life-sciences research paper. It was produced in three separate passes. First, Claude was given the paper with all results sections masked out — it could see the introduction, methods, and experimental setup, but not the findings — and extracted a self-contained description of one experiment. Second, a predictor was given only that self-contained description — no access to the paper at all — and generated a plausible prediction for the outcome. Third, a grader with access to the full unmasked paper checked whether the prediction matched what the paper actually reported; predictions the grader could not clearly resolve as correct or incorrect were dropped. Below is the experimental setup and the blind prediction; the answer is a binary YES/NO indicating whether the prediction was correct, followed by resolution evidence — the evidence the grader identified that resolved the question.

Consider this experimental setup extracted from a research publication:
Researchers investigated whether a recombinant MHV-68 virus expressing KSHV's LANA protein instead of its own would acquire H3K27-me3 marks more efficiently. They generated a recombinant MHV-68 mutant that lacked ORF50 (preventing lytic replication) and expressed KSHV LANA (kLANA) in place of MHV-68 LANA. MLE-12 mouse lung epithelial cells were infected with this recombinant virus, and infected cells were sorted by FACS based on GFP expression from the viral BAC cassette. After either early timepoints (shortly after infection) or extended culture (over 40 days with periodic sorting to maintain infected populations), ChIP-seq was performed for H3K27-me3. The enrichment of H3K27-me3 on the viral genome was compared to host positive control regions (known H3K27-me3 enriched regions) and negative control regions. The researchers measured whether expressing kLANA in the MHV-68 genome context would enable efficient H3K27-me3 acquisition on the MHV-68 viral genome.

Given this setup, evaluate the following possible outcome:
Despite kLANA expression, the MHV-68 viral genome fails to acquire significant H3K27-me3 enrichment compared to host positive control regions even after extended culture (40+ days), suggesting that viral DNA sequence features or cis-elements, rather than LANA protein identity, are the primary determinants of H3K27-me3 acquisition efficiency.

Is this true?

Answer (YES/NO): YES